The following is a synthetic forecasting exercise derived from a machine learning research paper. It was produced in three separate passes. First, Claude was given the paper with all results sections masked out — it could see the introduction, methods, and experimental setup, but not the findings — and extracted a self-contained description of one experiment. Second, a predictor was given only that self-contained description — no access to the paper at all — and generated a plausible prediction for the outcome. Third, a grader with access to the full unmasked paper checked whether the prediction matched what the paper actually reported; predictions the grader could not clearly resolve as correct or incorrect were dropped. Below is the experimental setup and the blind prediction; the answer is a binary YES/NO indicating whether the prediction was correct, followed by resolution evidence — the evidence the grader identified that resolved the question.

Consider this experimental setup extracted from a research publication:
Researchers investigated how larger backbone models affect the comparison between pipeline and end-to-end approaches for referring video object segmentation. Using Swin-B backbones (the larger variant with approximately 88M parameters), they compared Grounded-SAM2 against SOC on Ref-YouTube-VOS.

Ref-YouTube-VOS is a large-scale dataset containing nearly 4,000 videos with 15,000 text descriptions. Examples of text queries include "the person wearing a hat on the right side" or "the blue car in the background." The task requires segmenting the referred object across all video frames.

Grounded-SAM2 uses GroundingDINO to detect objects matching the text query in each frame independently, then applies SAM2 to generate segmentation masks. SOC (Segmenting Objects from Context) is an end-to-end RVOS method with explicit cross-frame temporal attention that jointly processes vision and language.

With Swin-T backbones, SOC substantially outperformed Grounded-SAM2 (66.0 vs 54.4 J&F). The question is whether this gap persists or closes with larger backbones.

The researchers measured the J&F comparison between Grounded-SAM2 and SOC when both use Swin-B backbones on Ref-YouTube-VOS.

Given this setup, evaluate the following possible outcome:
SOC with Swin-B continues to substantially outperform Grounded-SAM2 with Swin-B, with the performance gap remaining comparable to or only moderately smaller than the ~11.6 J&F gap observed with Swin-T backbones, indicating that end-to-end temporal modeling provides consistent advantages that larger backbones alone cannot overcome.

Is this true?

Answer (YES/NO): NO